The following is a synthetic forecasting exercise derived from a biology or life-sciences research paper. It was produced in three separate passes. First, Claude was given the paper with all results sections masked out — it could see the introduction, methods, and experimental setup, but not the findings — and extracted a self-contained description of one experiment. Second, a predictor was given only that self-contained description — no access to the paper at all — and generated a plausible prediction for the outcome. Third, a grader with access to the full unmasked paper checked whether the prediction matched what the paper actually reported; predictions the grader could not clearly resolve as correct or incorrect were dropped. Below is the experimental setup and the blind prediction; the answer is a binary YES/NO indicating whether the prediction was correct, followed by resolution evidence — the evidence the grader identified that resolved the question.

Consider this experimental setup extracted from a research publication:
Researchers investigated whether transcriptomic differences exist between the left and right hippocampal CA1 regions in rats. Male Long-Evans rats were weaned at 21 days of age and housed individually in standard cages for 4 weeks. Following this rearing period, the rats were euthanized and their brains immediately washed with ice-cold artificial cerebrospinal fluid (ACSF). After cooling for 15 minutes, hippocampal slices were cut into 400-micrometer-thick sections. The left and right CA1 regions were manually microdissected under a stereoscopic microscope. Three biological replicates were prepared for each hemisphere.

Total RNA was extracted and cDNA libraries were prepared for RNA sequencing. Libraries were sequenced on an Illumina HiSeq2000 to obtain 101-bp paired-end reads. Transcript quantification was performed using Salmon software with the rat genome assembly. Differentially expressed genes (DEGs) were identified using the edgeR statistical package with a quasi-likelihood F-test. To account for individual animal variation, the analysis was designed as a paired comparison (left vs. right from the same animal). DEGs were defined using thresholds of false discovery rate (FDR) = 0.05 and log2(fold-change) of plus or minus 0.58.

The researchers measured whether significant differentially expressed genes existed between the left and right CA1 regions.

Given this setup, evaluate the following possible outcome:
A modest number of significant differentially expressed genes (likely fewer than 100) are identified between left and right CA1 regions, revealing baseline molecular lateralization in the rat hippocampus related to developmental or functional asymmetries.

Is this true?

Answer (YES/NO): NO